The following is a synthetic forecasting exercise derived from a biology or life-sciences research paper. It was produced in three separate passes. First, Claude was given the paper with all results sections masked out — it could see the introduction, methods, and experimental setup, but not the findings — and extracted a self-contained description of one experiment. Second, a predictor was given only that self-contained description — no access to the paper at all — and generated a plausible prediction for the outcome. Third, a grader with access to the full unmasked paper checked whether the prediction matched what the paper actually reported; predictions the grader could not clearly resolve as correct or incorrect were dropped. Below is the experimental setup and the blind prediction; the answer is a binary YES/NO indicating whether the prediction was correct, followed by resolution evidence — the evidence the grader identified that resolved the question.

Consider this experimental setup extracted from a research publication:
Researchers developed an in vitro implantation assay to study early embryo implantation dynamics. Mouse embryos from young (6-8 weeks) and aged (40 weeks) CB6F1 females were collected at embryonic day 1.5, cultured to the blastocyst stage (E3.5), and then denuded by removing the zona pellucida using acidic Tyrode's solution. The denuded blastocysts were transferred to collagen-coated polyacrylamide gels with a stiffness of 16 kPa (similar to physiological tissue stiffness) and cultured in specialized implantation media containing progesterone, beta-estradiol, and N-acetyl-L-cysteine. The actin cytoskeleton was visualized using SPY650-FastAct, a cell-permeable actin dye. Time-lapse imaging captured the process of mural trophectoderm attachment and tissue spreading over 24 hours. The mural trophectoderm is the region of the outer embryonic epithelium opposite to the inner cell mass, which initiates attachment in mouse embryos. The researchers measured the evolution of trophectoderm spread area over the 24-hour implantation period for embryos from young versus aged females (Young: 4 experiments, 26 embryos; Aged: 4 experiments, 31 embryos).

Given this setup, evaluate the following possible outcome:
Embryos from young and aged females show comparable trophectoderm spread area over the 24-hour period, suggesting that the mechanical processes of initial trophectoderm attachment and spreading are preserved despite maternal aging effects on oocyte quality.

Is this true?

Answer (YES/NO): NO